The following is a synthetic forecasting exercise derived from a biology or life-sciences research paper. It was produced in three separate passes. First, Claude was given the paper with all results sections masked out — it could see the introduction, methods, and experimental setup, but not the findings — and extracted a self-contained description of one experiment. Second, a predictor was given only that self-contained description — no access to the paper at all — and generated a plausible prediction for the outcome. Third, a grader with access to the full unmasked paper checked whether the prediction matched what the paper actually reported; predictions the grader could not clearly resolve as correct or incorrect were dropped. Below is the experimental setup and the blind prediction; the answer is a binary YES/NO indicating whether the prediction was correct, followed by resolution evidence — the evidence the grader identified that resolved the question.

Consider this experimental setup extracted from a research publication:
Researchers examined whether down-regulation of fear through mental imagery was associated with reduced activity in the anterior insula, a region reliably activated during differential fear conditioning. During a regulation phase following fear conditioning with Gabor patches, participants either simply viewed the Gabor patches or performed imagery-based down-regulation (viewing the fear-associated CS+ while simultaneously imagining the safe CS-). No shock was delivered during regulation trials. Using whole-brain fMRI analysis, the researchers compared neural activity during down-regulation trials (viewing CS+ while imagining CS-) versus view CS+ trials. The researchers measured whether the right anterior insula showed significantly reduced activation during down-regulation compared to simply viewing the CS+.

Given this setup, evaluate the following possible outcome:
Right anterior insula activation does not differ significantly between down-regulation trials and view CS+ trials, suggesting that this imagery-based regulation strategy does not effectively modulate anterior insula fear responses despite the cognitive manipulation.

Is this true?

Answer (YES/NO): NO